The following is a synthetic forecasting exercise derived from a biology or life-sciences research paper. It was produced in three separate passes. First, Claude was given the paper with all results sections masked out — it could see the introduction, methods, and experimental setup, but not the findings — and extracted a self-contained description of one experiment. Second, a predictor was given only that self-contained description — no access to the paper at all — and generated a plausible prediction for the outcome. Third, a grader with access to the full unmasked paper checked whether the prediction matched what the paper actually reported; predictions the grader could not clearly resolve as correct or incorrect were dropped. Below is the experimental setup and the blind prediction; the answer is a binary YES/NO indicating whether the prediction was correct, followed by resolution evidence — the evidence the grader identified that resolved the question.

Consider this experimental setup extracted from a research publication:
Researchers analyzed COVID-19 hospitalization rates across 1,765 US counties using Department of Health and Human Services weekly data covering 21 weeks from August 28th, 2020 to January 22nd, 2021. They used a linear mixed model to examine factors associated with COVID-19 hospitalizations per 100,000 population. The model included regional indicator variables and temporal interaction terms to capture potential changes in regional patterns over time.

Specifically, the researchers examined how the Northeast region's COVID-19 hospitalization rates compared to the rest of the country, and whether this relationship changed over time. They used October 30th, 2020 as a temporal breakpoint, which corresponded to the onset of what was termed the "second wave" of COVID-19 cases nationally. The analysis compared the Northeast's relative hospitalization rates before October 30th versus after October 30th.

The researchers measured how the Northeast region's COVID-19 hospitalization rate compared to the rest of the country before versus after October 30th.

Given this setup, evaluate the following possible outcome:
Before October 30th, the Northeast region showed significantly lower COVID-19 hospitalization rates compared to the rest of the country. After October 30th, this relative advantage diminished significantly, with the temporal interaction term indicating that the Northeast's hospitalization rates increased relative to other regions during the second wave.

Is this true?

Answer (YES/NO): YES